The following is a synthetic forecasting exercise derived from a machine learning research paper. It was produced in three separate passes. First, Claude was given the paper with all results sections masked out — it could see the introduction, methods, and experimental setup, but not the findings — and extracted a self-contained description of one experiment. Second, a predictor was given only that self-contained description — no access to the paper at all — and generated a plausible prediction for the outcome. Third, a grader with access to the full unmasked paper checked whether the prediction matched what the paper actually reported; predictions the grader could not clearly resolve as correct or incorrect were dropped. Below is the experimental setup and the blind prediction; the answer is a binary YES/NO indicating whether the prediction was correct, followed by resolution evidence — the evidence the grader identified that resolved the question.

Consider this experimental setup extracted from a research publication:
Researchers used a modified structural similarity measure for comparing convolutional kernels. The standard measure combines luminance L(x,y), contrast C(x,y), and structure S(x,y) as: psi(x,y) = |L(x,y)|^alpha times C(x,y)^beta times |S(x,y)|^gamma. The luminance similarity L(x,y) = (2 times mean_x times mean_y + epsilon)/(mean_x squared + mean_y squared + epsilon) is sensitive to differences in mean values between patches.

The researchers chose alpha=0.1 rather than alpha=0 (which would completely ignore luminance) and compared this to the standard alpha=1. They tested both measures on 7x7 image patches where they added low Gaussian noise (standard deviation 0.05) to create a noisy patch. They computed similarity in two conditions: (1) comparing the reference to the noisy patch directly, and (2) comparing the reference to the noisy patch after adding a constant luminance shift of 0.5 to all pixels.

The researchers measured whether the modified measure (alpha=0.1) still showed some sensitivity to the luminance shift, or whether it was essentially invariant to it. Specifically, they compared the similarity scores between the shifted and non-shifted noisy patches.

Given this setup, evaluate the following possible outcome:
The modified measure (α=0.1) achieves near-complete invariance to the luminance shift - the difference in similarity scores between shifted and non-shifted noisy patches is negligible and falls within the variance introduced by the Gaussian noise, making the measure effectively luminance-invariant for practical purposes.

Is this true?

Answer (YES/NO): NO